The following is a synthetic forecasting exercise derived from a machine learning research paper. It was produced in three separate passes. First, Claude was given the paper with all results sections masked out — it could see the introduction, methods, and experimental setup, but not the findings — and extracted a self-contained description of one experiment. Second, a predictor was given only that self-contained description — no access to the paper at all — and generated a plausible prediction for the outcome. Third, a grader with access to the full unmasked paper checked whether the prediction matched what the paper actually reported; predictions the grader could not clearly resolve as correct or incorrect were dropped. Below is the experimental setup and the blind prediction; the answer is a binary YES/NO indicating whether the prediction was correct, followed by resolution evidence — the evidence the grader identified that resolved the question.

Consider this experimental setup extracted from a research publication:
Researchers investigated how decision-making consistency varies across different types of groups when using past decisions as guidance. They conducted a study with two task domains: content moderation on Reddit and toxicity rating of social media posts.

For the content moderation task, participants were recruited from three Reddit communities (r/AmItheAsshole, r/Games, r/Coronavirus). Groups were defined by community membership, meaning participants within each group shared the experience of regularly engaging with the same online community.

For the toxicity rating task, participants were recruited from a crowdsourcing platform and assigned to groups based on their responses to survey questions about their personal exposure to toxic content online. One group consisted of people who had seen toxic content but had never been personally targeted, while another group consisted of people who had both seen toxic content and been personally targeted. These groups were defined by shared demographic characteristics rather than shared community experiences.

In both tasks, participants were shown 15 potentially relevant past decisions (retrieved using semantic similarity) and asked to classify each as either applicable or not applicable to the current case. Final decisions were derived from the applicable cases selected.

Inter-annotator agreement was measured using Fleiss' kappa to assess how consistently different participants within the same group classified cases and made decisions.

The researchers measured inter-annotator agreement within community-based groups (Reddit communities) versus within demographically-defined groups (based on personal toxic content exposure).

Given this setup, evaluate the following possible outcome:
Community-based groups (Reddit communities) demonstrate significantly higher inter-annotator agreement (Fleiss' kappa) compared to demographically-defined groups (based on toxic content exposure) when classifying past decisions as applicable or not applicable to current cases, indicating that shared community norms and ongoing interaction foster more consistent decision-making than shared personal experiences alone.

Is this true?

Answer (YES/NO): YES